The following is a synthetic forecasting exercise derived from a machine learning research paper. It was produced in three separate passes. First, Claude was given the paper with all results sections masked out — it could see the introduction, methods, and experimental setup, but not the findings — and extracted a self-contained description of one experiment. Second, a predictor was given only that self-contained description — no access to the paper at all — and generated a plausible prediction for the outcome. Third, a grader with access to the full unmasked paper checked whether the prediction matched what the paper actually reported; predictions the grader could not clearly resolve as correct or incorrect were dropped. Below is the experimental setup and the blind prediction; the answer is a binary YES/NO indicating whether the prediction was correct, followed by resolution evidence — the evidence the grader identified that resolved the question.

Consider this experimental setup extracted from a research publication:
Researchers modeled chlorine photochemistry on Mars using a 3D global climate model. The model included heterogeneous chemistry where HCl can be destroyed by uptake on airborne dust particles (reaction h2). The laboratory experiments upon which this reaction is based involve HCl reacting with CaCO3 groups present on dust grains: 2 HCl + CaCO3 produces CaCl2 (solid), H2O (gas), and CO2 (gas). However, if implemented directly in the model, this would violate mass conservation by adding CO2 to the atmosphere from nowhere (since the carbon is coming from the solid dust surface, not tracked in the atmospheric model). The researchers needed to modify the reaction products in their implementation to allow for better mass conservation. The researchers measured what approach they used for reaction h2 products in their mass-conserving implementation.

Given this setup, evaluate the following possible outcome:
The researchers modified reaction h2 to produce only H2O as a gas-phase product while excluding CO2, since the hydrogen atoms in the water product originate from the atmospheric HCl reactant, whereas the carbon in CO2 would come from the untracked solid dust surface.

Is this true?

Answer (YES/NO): NO